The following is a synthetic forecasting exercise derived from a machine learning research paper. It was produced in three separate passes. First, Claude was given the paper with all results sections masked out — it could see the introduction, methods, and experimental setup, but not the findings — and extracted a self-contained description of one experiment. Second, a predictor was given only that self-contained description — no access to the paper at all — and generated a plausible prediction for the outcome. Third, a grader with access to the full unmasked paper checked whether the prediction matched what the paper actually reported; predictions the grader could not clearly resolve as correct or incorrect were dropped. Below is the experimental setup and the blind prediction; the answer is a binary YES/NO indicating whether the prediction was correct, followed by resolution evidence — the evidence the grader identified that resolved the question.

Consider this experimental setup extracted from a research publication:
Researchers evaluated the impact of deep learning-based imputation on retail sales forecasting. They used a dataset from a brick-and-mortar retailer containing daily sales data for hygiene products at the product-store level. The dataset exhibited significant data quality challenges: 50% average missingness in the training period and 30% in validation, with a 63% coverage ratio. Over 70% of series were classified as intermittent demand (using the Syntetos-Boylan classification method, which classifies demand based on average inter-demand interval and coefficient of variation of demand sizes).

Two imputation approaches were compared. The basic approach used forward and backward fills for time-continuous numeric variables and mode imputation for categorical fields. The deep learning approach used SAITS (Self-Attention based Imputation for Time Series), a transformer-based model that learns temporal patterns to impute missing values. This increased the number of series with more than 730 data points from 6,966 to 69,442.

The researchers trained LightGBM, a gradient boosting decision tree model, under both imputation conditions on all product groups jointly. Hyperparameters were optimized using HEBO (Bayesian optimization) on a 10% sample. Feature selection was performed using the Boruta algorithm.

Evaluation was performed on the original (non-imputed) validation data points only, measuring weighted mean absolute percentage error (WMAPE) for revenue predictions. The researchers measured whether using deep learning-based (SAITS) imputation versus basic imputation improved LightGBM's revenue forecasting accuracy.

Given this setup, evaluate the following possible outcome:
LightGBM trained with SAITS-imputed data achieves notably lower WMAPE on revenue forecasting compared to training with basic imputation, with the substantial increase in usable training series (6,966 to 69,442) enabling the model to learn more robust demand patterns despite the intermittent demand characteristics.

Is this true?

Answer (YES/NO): NO